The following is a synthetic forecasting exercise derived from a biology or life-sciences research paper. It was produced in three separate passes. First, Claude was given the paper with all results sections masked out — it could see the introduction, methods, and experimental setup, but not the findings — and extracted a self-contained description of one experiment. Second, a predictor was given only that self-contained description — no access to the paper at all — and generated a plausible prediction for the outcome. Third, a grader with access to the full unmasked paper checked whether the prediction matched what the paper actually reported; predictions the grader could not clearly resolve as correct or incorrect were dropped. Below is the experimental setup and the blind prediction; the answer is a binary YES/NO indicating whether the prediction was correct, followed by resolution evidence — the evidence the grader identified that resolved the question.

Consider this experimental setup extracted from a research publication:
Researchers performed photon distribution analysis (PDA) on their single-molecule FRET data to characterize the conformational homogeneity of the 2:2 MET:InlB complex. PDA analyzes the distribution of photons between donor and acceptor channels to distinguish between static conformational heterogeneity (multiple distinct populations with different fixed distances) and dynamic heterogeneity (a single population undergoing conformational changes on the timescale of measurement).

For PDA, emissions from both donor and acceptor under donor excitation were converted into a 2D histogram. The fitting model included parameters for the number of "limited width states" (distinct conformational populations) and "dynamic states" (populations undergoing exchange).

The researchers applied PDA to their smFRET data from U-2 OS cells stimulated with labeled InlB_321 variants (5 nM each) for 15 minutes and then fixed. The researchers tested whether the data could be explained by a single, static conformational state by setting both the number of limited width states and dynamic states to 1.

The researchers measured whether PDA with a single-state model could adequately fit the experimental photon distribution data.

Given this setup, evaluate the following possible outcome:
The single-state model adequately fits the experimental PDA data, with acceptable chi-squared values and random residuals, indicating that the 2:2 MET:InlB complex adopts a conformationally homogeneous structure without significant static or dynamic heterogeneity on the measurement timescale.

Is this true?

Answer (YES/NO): YES